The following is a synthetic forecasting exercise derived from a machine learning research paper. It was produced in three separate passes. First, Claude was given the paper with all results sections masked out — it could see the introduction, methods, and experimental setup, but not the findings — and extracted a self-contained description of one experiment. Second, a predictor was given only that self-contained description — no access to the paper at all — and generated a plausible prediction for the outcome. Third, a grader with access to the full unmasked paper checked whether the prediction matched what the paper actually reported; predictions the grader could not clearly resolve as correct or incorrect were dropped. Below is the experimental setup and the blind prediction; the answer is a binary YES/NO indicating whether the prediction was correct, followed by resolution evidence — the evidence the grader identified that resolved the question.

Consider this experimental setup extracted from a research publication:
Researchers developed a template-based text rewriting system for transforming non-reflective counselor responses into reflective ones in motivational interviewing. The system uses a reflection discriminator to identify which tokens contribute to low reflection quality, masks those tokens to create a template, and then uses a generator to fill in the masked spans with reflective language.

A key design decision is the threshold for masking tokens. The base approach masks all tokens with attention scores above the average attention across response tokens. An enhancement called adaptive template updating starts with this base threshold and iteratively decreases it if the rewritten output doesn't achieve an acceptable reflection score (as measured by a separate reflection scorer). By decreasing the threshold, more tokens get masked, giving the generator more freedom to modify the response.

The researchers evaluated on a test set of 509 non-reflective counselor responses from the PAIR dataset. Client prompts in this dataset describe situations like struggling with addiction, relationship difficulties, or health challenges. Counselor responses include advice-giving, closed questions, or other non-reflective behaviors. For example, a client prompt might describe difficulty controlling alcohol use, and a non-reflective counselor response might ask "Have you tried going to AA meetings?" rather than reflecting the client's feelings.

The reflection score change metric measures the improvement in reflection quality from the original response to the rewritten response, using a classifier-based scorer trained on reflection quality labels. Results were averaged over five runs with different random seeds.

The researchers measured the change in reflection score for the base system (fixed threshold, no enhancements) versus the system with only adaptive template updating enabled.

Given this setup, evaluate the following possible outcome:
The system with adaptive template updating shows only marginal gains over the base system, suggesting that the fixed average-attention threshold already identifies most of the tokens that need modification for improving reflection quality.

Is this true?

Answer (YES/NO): NO